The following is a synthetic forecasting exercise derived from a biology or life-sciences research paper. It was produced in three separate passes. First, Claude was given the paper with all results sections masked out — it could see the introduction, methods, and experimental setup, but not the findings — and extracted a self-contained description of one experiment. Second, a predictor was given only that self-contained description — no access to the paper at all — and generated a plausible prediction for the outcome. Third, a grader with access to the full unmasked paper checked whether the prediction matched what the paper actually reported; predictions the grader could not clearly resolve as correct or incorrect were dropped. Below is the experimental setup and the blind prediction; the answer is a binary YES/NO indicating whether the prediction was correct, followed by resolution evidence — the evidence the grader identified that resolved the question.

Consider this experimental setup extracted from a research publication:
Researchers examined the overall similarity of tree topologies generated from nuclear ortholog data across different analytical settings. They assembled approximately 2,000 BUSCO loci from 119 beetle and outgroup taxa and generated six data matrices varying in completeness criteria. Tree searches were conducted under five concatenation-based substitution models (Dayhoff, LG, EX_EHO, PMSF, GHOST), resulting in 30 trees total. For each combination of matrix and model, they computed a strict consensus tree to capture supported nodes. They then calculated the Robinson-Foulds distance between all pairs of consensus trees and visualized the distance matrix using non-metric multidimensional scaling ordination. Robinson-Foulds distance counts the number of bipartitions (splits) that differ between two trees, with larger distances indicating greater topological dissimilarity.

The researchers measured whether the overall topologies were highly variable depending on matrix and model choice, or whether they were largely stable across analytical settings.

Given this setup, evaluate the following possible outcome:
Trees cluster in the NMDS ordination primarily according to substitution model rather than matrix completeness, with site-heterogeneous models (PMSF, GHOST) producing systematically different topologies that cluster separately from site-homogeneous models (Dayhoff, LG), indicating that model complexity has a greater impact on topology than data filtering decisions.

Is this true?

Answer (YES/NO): NO